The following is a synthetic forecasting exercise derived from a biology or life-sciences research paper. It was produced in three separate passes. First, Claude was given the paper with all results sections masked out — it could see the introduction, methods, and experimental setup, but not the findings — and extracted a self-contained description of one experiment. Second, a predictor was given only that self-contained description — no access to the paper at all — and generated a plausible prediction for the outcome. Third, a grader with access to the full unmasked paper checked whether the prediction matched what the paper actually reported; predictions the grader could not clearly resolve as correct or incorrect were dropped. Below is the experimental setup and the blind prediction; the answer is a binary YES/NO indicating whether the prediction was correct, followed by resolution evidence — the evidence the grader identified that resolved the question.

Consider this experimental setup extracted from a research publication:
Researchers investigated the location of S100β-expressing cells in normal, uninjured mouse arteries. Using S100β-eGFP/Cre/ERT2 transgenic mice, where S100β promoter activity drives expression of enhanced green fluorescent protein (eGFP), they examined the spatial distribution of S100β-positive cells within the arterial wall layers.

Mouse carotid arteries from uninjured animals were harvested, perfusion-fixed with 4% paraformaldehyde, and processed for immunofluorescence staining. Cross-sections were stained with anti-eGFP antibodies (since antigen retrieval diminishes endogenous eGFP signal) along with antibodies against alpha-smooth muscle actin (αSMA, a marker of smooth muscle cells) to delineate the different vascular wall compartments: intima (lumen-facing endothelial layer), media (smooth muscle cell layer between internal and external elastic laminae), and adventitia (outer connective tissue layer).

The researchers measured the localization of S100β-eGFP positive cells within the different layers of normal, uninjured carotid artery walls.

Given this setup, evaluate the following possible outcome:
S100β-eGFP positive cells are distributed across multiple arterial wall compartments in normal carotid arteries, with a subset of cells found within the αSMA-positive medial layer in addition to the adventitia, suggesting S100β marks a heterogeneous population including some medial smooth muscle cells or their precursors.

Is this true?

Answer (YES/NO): NO